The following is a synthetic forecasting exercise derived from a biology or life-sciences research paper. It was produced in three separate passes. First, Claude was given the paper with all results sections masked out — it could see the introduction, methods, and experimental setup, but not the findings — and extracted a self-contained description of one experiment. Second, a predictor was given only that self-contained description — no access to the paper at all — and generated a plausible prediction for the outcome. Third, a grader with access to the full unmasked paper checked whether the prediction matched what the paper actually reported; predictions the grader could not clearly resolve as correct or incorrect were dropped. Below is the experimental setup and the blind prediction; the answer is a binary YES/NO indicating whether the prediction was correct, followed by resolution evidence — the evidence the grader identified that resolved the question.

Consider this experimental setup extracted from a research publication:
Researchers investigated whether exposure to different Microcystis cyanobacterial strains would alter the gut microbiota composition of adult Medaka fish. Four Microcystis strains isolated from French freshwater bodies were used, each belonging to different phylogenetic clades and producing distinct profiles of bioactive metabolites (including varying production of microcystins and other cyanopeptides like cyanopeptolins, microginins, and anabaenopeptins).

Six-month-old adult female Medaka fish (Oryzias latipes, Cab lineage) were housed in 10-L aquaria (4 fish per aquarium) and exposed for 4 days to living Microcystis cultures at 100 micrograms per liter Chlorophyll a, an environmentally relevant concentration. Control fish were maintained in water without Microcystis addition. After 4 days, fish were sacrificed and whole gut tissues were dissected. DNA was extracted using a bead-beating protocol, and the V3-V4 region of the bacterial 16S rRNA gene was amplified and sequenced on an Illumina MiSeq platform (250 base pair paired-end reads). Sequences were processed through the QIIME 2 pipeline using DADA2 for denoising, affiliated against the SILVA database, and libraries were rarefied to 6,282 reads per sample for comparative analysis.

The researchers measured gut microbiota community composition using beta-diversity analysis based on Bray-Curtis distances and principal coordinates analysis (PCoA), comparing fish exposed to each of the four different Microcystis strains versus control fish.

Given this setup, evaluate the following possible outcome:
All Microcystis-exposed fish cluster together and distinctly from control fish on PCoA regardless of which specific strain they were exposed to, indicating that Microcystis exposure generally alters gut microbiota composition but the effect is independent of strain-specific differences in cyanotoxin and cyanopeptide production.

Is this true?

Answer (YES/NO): NO